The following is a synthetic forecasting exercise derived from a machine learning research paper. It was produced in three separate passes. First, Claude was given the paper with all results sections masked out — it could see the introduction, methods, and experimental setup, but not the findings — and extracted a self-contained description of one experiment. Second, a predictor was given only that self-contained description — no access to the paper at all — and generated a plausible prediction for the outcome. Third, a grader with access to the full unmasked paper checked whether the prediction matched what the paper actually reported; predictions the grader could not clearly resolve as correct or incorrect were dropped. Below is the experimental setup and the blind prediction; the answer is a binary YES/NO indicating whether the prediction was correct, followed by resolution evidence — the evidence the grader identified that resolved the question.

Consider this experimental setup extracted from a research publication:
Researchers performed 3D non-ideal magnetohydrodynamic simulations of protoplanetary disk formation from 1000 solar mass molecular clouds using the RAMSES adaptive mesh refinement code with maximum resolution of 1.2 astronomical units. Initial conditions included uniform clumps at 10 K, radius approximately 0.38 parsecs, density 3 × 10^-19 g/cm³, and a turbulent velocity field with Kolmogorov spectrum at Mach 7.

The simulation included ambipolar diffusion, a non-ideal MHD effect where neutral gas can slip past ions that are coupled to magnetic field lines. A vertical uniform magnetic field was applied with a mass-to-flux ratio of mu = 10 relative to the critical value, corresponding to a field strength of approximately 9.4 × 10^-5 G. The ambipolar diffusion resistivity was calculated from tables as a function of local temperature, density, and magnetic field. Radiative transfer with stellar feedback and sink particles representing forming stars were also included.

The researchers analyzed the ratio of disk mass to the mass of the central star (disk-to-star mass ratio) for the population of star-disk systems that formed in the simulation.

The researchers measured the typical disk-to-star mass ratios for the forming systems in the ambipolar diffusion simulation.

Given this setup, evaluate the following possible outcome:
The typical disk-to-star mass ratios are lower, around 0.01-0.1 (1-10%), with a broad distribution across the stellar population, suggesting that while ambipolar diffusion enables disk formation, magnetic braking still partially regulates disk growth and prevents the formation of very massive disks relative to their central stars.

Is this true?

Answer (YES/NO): YES